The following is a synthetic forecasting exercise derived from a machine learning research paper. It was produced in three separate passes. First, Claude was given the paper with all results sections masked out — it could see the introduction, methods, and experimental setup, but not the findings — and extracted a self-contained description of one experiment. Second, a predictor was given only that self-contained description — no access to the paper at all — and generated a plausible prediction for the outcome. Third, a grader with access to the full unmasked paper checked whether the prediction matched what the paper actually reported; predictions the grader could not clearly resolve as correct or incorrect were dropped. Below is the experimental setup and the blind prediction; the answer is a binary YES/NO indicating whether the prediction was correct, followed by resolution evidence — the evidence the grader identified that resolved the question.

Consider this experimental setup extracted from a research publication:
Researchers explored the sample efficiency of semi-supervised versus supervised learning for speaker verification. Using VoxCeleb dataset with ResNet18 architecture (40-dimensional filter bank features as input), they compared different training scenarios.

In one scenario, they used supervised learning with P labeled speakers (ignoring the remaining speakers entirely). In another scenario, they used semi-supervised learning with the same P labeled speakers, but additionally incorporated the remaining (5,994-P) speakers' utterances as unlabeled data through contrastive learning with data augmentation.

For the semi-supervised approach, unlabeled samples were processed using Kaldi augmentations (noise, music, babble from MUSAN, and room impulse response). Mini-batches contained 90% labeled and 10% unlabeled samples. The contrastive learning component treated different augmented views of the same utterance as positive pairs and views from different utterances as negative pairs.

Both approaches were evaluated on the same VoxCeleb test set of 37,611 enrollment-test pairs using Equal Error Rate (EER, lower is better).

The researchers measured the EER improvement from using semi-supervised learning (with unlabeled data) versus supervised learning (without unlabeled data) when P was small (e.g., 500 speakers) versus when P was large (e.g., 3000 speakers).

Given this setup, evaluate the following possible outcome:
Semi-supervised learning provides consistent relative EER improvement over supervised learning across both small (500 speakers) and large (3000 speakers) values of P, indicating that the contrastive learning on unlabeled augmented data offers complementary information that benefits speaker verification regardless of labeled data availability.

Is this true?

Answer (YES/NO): NO